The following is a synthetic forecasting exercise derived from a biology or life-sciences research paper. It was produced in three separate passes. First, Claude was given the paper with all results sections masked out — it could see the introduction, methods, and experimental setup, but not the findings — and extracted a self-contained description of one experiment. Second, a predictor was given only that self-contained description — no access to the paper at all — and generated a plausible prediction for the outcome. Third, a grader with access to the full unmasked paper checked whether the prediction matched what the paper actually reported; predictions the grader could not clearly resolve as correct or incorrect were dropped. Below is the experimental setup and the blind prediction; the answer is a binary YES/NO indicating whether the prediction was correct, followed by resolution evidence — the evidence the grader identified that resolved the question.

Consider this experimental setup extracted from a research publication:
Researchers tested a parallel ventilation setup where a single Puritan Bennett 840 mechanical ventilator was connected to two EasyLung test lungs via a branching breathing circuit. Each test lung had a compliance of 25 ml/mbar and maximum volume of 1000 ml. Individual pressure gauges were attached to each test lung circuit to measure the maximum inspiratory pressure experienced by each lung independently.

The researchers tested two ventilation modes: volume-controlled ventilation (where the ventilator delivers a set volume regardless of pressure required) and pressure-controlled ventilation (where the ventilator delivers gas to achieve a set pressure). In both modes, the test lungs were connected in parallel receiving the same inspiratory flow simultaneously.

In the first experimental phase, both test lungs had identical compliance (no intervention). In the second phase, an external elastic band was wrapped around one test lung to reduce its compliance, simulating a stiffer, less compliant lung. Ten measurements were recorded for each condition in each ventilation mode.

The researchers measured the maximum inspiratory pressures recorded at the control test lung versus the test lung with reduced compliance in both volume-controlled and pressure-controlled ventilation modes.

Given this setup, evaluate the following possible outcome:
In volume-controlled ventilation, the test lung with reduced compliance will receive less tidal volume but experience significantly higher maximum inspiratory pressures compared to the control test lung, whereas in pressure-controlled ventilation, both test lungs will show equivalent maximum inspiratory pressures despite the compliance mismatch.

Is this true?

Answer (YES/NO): NO